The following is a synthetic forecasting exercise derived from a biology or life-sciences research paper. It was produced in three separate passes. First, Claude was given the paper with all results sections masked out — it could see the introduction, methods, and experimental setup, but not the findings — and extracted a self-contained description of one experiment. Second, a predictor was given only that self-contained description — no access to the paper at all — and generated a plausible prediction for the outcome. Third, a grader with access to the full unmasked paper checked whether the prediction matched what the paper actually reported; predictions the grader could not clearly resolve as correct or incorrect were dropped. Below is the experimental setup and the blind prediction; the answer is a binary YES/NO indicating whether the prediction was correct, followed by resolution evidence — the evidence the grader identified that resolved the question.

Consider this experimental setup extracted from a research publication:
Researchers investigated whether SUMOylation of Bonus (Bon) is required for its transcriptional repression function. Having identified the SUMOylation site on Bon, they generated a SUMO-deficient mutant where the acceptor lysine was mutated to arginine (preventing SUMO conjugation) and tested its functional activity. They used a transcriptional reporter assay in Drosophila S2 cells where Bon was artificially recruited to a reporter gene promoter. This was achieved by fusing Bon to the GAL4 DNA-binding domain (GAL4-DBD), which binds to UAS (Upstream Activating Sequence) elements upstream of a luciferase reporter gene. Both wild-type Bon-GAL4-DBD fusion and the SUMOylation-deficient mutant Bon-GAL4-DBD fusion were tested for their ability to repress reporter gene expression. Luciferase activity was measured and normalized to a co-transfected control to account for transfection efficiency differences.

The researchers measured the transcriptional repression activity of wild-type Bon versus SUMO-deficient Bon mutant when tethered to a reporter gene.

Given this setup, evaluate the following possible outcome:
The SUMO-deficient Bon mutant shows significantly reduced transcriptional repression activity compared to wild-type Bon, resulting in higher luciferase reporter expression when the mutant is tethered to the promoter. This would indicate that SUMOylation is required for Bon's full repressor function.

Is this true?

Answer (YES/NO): YES